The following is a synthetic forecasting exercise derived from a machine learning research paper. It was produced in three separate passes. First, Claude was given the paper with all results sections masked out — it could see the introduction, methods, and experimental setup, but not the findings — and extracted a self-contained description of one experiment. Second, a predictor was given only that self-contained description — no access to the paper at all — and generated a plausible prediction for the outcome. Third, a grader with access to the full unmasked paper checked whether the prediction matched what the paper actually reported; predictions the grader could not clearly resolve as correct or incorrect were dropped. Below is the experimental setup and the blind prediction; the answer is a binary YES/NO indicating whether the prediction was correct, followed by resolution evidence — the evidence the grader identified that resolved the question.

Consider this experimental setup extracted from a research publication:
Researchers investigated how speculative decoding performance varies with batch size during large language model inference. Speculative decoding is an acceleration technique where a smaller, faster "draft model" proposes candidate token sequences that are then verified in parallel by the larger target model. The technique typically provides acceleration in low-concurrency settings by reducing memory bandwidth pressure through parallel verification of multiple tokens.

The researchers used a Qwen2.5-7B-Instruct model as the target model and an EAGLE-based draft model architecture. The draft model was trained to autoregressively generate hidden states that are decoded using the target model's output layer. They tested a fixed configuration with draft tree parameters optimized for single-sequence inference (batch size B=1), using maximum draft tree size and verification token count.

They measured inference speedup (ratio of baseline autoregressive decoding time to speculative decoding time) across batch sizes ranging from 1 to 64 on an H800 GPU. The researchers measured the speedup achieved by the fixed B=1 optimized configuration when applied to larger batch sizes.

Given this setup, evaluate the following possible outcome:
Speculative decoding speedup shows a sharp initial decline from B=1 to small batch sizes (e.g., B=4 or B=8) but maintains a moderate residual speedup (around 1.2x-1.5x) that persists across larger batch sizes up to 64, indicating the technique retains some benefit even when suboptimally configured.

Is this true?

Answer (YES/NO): NO